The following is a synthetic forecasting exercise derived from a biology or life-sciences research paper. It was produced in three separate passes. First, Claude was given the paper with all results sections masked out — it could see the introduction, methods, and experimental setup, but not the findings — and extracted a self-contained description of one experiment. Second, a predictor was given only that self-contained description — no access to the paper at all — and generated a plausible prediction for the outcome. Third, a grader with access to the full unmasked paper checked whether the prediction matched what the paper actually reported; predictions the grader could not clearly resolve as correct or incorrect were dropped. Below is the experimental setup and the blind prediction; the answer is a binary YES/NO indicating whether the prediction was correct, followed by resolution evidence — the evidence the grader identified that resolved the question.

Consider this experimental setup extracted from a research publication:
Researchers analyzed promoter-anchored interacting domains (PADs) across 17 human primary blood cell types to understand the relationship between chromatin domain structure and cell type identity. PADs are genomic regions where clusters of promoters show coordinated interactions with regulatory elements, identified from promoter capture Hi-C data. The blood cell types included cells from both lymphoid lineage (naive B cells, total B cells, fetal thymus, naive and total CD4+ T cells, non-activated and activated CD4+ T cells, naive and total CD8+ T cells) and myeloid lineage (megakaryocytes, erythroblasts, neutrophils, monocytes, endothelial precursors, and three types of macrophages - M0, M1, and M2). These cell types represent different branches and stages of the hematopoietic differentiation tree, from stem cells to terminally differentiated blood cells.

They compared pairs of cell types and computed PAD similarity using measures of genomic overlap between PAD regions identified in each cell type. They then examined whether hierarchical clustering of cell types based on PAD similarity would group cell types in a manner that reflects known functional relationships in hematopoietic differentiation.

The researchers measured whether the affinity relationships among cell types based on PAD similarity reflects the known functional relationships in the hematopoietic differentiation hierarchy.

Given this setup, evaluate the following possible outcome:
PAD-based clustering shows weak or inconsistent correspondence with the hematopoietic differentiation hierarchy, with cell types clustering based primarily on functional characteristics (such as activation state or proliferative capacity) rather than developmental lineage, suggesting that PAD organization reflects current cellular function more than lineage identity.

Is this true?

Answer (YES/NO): NO